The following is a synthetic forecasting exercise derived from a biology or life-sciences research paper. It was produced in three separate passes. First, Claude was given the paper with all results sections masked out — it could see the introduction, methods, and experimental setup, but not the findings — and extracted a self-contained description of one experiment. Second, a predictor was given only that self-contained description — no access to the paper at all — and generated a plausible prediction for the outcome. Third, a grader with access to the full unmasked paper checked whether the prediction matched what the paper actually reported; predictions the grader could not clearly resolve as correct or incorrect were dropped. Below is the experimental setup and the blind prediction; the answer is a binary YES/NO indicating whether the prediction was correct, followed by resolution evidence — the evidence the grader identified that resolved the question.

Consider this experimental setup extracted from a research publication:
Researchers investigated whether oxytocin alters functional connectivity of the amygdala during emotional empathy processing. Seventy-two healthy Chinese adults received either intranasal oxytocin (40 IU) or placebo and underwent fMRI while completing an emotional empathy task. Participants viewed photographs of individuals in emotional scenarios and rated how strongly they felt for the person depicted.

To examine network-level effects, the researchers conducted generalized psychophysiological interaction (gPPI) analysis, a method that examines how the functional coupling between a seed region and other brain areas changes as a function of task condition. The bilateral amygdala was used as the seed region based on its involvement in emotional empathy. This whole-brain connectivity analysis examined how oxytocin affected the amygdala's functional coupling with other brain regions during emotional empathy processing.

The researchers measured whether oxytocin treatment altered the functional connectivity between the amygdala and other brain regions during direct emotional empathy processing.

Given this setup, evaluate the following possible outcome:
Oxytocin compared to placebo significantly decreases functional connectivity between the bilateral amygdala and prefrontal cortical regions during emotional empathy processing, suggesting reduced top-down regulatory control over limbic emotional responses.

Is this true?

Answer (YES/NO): NO